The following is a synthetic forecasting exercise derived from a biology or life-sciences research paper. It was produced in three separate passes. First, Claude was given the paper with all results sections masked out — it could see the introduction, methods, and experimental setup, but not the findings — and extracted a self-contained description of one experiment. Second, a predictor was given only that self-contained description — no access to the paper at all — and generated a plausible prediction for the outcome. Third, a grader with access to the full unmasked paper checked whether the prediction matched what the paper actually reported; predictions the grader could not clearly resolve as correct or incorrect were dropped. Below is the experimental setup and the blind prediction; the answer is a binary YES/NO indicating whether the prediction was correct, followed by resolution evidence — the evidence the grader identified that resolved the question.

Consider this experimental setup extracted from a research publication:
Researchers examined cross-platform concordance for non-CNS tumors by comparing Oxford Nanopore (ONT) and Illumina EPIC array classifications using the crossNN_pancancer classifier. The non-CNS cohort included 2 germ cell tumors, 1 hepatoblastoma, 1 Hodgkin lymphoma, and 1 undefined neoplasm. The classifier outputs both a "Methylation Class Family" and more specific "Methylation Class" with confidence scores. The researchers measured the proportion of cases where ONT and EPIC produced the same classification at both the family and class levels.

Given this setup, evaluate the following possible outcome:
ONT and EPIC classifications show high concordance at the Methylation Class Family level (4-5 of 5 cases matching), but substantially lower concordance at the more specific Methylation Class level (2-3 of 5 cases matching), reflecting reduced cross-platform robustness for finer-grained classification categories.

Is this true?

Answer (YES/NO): NO